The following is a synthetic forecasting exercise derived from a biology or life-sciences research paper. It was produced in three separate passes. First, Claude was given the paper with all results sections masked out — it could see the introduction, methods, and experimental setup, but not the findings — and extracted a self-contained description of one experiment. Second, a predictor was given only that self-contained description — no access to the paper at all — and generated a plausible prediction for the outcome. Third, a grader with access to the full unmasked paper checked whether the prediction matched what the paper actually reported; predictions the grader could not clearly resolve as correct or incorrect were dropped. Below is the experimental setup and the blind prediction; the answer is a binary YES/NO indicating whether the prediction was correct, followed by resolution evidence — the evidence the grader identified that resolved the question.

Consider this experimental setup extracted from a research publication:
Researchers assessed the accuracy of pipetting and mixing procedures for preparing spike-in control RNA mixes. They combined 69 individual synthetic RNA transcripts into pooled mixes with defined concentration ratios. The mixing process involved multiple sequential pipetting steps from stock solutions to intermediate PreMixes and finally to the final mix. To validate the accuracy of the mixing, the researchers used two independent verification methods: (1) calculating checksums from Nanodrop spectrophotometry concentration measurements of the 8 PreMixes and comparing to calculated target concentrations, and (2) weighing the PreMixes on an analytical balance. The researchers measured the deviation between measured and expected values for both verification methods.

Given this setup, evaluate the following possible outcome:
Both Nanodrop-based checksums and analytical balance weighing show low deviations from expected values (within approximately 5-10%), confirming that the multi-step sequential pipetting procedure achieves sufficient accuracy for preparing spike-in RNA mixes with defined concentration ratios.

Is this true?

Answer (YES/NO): YES